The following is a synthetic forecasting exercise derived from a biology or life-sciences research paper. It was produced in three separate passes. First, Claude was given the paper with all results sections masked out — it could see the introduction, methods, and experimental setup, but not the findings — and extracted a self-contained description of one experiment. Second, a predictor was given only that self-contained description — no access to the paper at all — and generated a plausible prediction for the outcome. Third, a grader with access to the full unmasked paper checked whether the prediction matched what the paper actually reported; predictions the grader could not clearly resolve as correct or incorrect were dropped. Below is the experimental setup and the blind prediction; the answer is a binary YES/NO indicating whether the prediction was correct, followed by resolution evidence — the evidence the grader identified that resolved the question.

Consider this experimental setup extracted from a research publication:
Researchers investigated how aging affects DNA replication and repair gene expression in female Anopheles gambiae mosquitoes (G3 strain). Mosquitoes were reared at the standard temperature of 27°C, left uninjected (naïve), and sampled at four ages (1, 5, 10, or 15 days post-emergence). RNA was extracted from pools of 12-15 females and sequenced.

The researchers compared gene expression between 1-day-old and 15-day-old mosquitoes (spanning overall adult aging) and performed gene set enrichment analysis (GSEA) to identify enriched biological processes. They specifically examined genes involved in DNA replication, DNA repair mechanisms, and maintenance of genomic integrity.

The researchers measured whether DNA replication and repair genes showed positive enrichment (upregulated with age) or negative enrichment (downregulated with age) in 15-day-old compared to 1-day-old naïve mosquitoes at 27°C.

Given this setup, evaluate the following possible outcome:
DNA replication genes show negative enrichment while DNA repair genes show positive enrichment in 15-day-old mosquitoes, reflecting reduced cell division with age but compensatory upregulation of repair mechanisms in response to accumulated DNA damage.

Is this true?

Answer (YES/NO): NO